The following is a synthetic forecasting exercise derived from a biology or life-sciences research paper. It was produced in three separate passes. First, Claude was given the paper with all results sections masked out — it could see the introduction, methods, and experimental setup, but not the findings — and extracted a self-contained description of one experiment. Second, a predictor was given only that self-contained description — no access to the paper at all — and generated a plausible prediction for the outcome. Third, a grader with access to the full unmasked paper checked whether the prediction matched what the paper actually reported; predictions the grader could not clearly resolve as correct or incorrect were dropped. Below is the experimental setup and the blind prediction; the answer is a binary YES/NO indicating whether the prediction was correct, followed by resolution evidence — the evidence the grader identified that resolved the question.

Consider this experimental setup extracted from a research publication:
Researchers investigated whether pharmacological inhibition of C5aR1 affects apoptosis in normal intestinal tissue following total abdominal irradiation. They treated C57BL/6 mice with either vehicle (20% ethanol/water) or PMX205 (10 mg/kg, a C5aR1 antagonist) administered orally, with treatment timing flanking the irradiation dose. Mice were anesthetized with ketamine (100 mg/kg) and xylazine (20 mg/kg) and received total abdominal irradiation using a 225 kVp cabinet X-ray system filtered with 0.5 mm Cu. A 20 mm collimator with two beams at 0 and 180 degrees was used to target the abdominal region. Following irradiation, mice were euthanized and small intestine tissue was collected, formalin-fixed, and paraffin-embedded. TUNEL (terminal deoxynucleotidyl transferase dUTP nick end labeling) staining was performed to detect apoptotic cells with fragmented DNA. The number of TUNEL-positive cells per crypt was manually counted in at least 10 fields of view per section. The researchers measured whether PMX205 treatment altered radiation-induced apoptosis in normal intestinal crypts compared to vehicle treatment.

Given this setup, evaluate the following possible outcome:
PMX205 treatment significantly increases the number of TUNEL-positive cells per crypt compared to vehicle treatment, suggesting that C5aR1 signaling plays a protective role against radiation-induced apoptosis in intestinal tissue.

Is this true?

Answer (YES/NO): NO